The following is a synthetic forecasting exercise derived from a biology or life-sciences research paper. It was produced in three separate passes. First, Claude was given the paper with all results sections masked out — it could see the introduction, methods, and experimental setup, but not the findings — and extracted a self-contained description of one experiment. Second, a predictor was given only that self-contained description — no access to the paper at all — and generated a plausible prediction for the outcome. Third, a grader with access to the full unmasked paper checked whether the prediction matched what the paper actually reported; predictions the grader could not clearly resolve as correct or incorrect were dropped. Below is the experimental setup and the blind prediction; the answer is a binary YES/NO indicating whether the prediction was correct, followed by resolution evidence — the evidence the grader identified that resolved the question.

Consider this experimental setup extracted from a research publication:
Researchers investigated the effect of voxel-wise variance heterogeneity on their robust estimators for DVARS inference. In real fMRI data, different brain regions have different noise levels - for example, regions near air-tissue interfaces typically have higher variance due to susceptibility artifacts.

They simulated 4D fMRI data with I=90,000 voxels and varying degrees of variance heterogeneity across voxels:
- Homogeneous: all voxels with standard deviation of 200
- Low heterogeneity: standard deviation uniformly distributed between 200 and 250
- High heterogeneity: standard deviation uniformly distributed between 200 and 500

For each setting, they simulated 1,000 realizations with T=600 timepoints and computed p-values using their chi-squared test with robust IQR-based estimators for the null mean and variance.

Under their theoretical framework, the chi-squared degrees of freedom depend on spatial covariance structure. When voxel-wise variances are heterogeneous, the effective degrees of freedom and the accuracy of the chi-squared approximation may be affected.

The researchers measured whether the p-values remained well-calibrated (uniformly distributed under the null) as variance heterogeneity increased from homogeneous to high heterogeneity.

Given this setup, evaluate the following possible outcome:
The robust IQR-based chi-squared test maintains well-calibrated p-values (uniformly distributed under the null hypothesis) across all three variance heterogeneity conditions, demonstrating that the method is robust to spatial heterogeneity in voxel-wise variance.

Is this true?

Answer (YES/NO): YES